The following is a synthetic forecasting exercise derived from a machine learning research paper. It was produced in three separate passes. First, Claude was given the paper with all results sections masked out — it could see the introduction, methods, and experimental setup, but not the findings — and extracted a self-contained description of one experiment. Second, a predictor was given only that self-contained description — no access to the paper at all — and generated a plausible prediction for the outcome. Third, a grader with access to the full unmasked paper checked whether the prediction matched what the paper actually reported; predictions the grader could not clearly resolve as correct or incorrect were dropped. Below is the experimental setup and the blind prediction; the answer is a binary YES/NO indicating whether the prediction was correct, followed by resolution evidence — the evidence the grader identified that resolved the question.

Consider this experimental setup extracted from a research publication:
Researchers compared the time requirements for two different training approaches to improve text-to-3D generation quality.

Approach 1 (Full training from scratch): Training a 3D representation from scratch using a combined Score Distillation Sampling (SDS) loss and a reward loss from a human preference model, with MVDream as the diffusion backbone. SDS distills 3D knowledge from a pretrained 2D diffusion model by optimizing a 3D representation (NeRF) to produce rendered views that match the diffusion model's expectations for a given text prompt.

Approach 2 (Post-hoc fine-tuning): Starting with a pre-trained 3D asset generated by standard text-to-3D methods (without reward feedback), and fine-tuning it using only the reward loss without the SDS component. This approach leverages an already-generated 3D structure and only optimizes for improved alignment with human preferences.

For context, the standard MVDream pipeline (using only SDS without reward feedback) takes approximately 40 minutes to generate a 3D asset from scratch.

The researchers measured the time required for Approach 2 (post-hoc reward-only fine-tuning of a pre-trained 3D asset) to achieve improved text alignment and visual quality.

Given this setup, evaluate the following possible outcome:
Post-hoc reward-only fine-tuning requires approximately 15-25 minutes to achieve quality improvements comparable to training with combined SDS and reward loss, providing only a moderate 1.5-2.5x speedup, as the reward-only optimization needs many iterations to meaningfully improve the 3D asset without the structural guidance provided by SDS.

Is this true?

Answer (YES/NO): NO